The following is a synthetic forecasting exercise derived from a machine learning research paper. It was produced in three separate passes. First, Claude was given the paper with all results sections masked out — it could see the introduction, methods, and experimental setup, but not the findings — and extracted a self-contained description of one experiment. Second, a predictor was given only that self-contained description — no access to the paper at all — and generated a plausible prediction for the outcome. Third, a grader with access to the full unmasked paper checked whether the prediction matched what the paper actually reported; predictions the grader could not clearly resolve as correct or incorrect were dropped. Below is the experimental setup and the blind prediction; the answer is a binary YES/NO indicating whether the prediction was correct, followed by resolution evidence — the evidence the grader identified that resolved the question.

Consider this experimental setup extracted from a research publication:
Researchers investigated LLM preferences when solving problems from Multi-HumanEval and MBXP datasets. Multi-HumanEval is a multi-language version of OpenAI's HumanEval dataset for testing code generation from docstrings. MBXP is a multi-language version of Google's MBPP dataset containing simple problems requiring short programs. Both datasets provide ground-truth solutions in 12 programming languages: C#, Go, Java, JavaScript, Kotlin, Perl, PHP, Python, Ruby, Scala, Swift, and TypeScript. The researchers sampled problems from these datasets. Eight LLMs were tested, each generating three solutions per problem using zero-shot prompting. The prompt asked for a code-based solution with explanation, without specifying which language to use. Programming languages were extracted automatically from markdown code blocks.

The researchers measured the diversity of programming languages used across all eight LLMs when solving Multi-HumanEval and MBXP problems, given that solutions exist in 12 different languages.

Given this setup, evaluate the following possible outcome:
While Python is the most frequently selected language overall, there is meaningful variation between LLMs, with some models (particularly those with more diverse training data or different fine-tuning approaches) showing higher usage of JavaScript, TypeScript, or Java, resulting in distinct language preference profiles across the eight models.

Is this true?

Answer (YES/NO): NO